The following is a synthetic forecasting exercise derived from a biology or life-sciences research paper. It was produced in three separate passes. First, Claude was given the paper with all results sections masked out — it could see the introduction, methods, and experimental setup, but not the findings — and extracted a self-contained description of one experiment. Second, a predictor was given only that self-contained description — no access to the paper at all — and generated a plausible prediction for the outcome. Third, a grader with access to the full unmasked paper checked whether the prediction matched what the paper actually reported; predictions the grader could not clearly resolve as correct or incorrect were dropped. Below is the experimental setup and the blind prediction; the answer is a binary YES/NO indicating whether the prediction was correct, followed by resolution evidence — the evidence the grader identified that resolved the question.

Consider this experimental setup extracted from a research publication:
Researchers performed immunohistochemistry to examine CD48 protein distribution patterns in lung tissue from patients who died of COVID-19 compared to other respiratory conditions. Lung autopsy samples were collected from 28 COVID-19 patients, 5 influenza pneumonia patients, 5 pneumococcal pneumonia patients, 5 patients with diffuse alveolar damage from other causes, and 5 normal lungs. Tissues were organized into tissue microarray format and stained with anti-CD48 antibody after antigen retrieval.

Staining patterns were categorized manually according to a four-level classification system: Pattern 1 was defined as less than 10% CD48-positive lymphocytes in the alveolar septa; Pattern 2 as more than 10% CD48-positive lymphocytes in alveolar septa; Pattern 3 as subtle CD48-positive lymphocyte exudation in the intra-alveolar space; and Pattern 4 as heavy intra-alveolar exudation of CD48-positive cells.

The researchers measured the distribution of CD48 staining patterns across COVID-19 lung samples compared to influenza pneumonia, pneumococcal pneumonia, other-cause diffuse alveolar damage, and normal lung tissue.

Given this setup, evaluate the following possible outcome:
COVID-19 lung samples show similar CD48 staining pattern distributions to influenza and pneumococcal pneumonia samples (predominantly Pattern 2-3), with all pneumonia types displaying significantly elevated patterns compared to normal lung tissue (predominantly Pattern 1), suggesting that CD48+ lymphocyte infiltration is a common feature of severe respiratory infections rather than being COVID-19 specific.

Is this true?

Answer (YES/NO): NO